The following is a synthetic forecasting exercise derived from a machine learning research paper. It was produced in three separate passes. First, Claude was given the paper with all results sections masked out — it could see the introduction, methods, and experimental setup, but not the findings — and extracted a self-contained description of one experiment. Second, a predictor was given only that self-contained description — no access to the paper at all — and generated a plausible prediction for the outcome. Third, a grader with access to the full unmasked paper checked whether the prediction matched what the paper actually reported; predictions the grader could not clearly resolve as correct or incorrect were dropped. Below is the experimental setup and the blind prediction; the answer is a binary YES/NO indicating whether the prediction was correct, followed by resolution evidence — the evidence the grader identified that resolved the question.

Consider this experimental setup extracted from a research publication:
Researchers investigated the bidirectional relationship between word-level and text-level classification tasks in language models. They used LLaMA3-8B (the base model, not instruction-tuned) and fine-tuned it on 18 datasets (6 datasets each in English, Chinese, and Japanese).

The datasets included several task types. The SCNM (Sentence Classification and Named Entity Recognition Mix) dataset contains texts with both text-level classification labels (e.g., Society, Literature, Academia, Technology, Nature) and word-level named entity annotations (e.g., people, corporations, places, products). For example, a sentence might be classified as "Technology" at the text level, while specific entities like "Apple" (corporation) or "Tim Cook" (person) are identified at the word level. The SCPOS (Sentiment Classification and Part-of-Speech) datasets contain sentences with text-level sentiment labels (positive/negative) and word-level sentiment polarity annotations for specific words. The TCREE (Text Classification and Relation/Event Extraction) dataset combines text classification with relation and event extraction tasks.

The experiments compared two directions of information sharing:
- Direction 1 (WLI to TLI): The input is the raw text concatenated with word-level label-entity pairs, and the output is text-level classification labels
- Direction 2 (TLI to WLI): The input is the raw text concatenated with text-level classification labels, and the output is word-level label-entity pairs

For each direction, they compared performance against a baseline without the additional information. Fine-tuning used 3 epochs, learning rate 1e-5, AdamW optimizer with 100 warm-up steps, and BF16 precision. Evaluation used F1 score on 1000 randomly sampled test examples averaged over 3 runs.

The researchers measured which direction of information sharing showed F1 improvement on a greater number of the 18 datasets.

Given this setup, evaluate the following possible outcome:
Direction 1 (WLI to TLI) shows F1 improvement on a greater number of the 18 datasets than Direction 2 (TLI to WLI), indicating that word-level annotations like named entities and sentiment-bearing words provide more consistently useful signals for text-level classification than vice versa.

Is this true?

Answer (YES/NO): YES